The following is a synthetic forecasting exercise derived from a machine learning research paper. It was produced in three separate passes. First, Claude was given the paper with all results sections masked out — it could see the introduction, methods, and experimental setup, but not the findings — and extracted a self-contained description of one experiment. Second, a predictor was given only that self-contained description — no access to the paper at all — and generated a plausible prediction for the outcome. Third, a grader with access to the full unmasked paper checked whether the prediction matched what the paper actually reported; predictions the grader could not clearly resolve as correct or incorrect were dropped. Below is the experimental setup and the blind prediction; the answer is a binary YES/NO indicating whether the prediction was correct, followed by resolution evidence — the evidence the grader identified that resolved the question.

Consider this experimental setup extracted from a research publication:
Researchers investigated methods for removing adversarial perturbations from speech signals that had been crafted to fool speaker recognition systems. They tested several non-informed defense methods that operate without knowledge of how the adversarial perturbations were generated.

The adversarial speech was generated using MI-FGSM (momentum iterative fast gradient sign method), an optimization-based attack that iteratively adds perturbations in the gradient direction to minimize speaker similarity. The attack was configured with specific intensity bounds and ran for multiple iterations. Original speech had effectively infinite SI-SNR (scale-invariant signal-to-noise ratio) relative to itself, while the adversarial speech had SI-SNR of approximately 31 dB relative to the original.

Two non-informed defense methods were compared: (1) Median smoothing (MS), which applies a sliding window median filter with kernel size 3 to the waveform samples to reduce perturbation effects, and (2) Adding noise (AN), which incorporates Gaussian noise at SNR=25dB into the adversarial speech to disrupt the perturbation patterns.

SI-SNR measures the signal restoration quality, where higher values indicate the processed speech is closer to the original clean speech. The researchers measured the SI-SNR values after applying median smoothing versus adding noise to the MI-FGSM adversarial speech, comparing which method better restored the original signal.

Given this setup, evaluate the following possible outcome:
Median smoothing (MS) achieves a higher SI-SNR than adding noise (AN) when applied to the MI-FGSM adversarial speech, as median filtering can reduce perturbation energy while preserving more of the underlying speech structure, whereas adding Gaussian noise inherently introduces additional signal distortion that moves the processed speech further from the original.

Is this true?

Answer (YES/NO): NO